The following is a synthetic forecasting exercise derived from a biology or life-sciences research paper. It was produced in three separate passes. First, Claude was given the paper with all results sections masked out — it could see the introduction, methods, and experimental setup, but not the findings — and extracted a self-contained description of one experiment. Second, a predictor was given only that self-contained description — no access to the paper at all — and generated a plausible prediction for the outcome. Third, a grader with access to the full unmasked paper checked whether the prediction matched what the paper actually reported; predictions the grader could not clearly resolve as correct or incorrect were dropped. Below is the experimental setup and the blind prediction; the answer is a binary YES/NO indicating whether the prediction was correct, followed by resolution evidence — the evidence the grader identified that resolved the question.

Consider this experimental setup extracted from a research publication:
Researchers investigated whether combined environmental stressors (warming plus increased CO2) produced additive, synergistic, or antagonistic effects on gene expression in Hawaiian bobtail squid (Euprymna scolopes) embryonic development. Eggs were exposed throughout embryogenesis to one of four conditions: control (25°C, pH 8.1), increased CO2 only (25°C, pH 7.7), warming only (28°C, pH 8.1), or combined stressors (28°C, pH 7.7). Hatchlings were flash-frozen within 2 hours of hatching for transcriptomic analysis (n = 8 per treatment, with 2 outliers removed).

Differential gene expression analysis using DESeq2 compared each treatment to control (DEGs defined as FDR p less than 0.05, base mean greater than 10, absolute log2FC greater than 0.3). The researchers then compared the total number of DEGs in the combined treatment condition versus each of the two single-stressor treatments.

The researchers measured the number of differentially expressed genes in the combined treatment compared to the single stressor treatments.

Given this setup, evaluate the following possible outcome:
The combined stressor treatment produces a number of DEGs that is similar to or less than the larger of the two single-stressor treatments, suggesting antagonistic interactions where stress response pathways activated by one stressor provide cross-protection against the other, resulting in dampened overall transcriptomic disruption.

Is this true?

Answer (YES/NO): YES